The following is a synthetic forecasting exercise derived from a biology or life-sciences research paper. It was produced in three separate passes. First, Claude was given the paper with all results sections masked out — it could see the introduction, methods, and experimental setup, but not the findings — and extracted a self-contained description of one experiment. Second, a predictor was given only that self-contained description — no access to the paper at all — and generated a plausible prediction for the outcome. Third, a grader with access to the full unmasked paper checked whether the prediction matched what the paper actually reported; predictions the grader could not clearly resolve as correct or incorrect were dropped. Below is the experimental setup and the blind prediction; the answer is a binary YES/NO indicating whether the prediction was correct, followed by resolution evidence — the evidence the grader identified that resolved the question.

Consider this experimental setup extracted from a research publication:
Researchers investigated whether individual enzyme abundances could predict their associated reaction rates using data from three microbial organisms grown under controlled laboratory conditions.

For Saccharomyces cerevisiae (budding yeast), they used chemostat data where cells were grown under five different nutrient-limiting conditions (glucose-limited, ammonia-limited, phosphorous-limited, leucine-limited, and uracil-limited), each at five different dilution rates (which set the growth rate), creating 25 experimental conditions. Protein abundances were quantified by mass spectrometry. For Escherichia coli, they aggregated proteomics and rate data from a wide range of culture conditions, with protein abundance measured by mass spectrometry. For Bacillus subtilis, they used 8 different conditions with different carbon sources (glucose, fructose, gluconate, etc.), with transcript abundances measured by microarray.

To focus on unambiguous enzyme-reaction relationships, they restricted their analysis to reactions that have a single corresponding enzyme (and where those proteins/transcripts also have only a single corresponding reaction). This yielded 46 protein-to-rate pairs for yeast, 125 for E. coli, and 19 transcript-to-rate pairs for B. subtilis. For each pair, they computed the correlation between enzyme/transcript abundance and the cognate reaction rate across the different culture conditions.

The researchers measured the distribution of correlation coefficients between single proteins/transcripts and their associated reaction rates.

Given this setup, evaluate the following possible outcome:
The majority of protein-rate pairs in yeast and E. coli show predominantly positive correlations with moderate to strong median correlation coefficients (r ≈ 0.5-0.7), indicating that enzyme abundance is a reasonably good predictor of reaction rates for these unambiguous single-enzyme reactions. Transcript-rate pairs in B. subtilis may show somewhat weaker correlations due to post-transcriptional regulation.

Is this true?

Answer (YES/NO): NO